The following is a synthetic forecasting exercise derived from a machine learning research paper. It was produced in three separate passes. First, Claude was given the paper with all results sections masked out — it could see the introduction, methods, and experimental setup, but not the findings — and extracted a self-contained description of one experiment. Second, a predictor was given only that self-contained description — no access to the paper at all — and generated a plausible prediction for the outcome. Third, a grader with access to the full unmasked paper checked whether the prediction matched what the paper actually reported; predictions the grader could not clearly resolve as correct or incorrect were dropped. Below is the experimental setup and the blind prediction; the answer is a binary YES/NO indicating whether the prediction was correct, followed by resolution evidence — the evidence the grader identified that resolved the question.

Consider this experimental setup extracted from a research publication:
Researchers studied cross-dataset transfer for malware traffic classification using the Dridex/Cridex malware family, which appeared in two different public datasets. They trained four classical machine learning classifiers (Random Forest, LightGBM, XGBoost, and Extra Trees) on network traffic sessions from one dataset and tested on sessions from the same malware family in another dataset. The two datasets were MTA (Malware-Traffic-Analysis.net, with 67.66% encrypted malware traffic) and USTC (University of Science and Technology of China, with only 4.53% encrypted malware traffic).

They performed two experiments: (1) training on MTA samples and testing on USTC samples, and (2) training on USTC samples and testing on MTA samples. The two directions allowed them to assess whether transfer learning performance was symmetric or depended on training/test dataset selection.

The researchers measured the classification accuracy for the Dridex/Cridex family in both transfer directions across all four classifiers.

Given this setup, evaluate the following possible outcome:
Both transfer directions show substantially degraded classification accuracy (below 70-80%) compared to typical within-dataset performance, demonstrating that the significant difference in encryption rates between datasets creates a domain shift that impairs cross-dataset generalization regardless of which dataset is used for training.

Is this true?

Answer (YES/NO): NO